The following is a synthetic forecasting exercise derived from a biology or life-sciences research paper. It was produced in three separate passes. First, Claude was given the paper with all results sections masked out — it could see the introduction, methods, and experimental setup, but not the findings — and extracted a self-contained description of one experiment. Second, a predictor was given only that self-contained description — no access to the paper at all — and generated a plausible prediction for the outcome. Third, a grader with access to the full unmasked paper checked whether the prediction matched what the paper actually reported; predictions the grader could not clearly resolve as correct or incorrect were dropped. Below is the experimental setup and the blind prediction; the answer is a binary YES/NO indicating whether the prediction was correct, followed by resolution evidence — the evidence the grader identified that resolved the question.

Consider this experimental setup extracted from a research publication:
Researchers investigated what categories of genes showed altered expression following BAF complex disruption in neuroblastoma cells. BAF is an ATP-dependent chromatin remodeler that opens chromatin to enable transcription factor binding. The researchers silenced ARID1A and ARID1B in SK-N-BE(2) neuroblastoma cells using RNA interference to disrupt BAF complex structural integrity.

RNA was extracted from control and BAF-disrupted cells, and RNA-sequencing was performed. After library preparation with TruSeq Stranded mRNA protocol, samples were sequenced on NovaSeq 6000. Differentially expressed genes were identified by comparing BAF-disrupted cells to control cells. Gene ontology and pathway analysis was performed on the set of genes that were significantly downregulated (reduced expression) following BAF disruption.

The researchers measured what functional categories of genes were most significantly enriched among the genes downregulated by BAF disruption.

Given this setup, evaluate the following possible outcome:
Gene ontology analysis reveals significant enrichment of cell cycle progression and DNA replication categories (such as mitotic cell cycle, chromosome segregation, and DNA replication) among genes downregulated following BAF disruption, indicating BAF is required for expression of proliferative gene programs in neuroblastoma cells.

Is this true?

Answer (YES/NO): YES